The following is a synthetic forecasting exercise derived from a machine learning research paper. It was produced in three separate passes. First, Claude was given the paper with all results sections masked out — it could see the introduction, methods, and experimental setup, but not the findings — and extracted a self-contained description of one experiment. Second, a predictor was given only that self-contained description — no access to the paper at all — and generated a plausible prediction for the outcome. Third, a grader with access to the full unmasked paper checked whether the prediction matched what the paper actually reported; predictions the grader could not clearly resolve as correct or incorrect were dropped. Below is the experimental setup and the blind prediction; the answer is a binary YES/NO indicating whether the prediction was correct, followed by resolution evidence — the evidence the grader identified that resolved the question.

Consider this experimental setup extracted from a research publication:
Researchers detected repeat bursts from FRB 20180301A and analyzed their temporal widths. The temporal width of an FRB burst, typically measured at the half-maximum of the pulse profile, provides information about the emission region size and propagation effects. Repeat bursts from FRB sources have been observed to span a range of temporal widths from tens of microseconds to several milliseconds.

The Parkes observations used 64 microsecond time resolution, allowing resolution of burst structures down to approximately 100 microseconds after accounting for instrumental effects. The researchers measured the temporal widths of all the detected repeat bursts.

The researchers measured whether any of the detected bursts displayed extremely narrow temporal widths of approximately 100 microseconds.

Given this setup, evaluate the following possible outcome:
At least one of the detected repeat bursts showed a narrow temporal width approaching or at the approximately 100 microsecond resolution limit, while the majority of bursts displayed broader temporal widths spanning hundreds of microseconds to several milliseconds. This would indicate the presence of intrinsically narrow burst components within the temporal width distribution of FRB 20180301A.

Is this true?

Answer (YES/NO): YES